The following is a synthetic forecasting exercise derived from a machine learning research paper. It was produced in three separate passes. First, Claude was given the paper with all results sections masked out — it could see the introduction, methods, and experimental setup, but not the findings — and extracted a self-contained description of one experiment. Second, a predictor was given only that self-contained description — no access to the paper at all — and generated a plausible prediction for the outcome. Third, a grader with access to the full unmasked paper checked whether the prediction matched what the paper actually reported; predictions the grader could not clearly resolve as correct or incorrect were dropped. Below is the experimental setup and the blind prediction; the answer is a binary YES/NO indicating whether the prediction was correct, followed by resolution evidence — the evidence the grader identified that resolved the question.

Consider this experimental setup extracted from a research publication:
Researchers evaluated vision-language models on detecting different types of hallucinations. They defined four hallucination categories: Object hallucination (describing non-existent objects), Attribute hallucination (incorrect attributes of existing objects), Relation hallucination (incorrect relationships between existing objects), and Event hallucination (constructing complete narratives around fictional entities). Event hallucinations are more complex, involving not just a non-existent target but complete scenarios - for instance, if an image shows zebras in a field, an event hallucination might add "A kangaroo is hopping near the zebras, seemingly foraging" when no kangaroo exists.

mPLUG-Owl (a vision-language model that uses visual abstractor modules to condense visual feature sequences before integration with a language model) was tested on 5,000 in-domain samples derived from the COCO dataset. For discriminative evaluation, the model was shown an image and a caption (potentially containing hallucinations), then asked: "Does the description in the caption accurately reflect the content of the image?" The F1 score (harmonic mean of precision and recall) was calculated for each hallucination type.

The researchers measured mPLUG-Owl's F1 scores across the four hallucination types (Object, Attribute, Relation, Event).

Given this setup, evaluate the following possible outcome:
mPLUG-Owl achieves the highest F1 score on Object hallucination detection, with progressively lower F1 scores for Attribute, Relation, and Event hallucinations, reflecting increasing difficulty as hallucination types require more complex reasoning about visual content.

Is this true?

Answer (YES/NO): NO